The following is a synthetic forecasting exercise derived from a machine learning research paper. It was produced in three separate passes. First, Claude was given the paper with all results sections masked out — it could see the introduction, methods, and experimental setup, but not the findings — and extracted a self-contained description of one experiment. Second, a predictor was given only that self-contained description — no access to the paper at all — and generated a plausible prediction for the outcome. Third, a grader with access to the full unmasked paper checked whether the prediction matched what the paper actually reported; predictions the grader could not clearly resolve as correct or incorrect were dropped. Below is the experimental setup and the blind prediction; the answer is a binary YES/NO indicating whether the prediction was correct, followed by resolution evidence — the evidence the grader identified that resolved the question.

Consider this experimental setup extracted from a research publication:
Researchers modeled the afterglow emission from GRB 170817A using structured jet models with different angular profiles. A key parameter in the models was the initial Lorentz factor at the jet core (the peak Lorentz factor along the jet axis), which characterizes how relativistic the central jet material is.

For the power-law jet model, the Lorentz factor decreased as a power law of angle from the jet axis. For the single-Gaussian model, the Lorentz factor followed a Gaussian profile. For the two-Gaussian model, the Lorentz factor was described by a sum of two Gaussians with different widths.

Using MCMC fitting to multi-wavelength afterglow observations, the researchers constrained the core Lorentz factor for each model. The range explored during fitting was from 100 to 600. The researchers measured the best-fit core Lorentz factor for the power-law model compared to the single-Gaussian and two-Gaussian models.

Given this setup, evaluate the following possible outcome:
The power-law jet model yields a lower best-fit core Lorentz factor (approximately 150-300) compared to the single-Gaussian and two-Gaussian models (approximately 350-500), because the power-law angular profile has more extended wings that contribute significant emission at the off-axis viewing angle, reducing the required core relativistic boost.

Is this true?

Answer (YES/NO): NO